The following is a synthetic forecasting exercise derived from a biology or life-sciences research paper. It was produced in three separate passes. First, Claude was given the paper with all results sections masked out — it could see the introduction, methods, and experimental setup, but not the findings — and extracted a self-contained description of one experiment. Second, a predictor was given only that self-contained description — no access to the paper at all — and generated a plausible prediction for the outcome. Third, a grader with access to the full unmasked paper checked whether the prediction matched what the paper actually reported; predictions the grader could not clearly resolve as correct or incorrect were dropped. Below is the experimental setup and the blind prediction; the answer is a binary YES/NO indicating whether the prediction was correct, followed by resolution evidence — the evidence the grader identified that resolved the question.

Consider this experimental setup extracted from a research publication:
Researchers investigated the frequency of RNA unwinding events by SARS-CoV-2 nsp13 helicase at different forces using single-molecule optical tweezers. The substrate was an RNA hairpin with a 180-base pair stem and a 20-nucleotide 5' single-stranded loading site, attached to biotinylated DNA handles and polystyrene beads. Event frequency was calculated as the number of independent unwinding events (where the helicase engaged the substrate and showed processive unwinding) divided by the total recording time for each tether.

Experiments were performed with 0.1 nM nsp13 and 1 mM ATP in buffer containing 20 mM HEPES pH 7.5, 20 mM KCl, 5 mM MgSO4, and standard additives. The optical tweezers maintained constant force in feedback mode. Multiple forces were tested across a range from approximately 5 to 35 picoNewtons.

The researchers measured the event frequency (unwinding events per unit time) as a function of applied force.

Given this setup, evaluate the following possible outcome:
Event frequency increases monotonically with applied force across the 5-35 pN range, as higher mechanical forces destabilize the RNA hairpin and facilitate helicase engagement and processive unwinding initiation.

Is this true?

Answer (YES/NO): NO